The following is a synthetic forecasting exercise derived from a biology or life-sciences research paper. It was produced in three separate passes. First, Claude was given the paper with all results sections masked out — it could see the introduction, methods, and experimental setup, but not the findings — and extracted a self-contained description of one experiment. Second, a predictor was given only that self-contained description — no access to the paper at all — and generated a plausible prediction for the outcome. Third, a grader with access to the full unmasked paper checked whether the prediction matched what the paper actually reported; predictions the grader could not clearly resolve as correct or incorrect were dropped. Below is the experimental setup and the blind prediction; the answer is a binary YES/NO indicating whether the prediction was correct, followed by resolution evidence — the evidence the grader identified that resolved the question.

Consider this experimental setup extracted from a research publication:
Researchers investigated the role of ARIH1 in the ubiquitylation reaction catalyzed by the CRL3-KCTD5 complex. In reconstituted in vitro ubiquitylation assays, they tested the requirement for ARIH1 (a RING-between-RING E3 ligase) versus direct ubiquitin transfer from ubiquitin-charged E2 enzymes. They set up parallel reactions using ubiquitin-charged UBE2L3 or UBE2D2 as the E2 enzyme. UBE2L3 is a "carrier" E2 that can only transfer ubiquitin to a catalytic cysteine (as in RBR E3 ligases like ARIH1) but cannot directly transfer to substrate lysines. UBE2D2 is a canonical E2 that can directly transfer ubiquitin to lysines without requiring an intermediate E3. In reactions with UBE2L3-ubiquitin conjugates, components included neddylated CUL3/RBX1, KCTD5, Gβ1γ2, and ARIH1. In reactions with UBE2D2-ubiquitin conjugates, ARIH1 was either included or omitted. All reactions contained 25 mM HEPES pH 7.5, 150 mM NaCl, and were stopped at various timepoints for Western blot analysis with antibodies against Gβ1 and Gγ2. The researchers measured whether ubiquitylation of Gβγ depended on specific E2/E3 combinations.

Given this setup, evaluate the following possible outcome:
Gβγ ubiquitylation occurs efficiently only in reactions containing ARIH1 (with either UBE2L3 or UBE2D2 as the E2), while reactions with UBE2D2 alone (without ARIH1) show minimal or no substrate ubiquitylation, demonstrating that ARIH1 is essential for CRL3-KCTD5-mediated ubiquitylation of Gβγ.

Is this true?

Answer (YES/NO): NO